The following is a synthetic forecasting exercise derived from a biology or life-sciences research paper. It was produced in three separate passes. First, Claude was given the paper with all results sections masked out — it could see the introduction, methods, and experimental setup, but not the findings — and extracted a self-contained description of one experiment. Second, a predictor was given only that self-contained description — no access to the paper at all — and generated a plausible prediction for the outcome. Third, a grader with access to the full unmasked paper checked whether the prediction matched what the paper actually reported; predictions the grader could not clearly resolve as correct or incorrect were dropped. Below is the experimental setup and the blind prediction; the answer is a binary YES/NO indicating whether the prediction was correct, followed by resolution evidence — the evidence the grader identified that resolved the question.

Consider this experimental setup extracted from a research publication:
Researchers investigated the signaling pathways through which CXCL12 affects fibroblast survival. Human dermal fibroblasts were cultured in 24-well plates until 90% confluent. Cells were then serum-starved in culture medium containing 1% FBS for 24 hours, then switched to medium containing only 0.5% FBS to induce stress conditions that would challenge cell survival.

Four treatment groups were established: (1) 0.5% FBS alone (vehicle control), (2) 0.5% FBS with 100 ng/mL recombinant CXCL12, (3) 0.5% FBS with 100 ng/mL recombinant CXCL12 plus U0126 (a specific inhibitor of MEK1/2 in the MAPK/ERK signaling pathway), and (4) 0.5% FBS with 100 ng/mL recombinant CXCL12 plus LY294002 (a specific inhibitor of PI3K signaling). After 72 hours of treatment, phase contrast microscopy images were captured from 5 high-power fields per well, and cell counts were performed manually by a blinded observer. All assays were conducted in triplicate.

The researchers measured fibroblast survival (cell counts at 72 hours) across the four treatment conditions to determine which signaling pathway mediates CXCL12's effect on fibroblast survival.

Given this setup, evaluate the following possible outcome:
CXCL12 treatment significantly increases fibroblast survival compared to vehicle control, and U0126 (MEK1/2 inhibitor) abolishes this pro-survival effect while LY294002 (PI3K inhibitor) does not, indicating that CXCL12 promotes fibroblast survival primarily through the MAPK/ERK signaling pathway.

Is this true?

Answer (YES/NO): NO